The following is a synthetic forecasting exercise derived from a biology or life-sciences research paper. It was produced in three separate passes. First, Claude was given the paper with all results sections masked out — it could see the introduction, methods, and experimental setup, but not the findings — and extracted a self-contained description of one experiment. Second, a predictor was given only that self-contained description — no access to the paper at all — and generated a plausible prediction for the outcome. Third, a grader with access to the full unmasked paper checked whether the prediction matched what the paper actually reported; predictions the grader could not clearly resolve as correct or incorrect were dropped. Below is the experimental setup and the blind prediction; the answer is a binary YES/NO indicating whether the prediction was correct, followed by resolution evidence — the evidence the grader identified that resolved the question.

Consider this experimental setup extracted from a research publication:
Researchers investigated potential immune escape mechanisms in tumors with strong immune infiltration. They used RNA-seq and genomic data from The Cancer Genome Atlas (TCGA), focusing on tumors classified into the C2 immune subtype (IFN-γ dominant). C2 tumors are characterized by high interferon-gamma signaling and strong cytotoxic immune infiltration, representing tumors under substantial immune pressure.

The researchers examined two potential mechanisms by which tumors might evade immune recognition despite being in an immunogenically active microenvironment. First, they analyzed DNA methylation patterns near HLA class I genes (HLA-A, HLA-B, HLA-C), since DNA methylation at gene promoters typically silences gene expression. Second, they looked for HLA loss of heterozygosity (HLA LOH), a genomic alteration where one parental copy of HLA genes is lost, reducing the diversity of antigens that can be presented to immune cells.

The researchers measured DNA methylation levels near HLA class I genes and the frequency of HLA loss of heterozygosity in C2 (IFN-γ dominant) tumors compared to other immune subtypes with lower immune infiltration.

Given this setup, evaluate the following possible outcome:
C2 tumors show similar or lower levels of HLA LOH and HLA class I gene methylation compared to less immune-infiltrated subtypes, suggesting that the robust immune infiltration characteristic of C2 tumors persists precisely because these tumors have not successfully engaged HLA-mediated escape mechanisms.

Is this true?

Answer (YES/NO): NO